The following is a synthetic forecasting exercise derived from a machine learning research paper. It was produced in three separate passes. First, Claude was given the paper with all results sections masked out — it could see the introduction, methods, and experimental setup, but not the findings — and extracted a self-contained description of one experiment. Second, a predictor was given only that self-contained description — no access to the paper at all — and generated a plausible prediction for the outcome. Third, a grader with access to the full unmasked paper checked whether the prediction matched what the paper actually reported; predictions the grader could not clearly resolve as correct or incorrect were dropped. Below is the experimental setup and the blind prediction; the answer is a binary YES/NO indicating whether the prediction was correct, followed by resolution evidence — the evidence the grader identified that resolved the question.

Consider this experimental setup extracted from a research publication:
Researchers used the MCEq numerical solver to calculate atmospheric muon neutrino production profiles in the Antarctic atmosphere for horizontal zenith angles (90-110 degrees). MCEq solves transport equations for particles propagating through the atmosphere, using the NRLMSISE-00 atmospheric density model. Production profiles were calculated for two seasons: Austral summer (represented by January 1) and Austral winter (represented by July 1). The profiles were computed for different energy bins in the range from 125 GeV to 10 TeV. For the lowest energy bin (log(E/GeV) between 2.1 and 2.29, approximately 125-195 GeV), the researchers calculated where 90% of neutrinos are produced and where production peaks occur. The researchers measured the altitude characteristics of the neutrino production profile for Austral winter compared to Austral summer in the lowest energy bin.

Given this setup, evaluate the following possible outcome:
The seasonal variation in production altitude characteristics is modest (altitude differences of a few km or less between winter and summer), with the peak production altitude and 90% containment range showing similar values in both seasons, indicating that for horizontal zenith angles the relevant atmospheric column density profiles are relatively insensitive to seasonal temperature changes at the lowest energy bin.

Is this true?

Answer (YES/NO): YES